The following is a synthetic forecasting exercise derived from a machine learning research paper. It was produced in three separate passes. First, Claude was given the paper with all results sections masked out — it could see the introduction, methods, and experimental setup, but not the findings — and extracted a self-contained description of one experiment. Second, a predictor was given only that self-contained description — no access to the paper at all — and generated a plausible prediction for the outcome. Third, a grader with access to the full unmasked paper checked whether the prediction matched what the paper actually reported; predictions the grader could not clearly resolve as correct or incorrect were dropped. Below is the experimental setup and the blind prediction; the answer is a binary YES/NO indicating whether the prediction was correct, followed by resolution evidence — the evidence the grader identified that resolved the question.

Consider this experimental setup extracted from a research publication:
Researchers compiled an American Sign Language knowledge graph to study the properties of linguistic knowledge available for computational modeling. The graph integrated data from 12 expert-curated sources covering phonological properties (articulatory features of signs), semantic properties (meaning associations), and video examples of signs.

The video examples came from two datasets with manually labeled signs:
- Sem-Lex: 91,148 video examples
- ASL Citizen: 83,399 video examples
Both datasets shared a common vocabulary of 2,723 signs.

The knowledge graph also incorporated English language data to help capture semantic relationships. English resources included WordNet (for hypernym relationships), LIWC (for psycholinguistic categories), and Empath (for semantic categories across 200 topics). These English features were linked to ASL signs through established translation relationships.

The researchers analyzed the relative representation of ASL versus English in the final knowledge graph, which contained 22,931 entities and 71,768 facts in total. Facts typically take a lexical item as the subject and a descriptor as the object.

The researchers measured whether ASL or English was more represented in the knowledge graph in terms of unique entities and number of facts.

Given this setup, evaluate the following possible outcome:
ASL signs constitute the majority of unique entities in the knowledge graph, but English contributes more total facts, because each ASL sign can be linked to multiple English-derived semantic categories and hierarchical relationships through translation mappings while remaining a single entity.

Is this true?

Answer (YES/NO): NO